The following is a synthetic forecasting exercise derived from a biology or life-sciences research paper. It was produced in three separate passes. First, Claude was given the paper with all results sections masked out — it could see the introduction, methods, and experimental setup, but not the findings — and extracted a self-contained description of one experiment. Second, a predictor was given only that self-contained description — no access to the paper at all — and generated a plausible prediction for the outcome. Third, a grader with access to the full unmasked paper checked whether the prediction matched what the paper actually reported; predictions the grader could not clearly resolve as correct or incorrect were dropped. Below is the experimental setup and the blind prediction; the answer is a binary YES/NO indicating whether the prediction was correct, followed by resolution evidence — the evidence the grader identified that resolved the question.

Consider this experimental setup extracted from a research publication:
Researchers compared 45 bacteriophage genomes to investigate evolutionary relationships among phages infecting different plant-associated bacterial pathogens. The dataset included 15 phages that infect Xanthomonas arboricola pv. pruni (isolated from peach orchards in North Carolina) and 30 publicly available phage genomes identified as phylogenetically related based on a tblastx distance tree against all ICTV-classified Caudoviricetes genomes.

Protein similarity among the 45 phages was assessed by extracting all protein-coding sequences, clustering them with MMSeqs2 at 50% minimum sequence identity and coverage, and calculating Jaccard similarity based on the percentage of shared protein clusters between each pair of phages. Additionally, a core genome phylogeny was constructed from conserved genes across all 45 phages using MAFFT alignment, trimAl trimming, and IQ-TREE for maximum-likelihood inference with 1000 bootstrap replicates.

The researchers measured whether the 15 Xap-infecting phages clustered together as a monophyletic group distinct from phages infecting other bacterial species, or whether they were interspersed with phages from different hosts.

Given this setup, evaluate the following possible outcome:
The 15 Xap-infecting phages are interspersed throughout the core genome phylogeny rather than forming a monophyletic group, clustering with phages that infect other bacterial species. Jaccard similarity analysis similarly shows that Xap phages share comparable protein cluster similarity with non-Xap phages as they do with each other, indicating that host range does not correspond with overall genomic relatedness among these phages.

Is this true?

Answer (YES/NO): NO